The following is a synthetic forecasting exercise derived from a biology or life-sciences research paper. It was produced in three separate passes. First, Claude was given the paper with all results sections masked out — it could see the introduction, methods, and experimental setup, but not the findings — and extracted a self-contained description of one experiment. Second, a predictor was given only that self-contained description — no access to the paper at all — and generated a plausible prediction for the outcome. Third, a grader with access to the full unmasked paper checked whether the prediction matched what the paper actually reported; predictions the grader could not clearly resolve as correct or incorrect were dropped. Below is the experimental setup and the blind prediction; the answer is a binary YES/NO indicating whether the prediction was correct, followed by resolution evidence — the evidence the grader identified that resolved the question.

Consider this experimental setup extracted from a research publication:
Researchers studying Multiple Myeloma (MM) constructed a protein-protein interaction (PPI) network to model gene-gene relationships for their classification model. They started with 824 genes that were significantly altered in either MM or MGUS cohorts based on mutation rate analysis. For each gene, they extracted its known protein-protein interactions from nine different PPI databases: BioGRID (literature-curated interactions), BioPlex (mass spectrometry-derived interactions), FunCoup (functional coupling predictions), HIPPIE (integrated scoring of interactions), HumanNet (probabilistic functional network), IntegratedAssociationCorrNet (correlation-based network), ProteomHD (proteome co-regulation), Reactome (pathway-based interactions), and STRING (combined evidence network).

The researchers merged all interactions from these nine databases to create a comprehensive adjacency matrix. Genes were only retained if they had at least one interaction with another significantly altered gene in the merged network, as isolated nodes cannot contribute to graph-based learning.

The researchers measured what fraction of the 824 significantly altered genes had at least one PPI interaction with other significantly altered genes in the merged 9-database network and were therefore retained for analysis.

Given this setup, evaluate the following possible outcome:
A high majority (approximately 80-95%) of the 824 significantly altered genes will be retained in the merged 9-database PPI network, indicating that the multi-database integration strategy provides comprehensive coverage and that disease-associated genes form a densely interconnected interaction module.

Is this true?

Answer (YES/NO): NO